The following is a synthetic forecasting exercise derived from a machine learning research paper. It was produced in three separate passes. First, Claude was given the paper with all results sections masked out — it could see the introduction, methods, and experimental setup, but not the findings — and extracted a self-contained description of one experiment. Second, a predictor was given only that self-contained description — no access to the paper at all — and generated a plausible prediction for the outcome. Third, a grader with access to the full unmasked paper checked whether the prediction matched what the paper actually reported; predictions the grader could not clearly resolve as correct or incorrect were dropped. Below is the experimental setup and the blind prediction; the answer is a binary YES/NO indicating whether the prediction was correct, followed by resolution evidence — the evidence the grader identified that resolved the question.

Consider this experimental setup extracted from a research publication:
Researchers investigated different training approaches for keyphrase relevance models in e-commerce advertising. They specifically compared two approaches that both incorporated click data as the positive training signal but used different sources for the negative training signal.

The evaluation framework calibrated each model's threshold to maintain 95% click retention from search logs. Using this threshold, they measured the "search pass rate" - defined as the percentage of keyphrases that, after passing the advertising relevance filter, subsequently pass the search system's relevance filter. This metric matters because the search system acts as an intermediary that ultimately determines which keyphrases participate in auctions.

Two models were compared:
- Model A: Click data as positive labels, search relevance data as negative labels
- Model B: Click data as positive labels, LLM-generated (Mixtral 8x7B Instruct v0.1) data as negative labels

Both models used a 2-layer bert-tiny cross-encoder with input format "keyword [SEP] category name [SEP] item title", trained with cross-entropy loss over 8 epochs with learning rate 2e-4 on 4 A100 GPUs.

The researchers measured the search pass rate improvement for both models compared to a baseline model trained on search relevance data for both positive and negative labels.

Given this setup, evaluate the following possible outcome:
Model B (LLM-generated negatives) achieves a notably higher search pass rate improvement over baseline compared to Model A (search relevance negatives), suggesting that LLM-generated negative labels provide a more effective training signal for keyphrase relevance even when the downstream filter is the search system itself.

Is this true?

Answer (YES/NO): YES